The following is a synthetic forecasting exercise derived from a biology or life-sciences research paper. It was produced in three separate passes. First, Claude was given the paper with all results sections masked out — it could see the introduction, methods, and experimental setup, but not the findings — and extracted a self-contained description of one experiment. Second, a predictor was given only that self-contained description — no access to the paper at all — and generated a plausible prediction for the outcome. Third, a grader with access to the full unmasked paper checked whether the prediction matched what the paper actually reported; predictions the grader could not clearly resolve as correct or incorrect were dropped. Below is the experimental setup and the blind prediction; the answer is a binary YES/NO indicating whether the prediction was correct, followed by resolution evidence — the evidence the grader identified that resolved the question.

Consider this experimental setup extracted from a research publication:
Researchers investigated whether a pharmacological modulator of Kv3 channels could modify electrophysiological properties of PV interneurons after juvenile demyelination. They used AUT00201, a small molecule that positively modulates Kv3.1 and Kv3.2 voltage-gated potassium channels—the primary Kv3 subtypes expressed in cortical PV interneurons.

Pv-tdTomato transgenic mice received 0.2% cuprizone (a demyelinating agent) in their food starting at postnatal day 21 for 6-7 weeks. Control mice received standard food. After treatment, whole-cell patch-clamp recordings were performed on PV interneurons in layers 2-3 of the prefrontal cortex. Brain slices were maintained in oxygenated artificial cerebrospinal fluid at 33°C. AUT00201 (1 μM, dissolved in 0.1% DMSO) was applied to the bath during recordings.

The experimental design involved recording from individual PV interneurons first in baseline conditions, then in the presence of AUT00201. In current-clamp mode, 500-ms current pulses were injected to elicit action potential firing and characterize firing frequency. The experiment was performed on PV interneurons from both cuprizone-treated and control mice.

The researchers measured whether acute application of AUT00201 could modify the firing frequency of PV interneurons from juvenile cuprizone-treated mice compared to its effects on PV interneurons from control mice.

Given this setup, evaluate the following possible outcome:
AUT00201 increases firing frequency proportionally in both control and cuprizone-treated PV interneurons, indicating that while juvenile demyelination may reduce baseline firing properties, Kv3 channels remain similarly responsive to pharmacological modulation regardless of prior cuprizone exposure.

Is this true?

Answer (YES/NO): NO